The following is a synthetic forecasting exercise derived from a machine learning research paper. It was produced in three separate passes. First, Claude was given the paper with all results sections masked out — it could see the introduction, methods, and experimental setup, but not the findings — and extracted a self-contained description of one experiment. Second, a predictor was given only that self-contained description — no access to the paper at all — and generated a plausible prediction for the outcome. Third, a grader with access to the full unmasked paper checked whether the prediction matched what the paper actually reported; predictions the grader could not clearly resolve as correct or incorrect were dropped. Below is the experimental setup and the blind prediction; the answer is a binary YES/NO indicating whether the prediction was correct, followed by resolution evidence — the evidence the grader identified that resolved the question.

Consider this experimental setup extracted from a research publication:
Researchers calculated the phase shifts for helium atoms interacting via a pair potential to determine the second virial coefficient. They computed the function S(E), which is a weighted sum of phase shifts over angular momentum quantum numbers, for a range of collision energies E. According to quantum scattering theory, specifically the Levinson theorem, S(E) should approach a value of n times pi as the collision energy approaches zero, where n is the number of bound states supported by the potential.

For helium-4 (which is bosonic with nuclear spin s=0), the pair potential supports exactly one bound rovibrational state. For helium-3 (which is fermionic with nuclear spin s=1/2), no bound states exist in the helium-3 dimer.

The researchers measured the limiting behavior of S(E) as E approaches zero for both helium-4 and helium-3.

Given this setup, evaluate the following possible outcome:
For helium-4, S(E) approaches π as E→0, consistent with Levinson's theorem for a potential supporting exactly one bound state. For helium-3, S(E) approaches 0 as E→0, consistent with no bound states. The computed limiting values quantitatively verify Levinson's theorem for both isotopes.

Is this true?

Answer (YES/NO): YES